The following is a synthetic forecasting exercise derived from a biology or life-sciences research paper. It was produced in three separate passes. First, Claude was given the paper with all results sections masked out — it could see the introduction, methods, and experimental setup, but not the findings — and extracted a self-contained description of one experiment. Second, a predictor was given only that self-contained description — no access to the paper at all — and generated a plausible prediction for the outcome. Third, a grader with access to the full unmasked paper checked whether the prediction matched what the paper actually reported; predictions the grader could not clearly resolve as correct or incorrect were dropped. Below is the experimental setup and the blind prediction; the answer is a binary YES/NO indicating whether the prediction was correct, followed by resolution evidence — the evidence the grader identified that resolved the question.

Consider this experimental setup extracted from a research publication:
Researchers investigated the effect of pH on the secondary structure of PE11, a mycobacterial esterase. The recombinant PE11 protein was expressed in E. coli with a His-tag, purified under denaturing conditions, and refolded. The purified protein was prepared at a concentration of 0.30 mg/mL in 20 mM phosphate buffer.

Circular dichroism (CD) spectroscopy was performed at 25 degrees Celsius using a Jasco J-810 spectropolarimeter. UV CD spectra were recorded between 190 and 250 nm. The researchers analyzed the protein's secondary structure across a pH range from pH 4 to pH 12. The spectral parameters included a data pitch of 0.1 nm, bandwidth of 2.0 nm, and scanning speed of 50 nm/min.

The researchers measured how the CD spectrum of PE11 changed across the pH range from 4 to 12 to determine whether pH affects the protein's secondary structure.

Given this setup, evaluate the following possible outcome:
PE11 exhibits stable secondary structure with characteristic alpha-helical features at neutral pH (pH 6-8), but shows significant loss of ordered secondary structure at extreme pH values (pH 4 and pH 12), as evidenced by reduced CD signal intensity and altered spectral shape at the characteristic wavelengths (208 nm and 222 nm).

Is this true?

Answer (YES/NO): YES